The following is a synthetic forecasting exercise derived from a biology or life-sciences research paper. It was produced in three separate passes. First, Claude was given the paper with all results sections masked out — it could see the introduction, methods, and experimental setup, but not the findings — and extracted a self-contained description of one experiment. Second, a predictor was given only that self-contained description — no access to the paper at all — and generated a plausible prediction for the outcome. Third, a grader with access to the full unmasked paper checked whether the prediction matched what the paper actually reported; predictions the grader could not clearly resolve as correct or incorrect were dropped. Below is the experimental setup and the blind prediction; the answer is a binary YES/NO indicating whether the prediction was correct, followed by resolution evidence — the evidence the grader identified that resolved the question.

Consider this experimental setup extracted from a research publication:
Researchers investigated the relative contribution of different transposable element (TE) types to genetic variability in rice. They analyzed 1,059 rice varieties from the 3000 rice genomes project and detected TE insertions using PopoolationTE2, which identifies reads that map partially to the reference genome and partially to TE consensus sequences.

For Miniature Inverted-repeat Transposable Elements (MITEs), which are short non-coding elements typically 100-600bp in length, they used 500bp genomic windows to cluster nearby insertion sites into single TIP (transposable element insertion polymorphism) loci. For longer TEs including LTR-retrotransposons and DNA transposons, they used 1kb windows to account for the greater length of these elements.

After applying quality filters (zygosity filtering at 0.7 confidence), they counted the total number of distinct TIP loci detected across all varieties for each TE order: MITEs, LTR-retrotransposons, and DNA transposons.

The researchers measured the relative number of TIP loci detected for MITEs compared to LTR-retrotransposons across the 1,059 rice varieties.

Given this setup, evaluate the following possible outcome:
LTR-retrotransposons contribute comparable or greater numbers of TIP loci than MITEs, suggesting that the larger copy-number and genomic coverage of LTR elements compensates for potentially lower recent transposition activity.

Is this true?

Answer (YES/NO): NO